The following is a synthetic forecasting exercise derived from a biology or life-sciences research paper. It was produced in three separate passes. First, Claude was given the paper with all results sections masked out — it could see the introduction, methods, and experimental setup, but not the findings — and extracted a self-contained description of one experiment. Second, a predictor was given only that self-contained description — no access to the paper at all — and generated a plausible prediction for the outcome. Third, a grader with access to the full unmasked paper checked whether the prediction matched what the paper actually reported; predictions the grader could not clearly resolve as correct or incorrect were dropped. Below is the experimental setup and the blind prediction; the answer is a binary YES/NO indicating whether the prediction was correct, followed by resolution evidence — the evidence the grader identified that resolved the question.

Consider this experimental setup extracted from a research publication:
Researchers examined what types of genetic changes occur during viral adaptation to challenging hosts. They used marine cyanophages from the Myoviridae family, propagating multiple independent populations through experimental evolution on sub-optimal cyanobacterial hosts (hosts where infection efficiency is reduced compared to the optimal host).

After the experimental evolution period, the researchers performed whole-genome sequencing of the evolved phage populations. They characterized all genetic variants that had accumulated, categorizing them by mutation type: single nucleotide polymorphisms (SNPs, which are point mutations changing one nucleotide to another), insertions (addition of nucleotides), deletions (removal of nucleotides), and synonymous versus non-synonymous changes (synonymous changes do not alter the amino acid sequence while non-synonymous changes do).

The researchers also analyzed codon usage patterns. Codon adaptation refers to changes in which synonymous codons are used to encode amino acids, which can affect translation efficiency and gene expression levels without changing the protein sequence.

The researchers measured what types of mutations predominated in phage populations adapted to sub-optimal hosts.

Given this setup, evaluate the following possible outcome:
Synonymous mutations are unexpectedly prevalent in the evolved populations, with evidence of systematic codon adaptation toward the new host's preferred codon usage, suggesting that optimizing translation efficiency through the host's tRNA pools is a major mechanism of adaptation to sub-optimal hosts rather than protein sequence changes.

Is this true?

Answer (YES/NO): NO